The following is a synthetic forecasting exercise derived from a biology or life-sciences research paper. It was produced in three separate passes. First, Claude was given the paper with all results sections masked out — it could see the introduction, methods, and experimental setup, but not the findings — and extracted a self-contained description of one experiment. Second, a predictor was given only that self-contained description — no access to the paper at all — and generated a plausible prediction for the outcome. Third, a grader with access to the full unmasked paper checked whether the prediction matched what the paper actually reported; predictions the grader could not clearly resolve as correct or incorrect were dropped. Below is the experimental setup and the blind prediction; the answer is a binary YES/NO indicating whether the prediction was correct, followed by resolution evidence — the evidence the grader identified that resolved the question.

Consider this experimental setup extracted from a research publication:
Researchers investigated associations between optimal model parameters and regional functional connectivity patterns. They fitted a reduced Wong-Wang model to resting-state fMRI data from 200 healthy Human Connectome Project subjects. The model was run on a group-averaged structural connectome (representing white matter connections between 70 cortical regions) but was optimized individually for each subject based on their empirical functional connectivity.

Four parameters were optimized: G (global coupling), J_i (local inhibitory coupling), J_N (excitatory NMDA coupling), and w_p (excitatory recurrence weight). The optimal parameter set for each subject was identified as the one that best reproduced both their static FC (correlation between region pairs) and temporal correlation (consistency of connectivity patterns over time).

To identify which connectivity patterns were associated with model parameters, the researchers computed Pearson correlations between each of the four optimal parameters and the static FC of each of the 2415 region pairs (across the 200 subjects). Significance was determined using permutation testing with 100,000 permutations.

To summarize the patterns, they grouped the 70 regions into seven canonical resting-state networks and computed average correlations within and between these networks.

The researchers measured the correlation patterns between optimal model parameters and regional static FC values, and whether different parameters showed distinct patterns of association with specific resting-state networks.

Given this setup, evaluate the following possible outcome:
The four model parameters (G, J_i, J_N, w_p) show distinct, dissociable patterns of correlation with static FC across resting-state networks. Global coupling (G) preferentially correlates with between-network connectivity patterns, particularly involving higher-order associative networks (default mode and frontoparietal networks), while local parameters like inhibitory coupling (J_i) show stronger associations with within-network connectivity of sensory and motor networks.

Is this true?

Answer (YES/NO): NO